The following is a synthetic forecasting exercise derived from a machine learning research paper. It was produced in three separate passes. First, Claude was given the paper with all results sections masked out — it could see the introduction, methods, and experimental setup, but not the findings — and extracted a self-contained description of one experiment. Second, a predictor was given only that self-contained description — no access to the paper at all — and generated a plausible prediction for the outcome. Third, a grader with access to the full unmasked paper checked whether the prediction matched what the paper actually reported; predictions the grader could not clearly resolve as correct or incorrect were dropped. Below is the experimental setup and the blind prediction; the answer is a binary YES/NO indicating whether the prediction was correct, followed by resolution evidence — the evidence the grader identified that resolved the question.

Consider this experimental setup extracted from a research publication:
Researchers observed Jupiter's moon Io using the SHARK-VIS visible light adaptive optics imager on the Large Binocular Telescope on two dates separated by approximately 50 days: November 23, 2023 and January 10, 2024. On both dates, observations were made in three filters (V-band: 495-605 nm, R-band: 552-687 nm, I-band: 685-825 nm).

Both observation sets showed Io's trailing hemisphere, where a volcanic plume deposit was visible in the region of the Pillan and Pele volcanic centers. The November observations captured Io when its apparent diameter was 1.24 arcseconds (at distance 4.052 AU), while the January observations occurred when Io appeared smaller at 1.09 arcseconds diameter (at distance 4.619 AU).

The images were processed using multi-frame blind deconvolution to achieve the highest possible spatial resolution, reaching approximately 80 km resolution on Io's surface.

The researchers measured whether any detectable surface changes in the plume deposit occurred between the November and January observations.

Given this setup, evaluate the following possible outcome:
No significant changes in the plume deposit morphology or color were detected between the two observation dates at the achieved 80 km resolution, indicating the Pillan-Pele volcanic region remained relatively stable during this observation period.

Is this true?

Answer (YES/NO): YES